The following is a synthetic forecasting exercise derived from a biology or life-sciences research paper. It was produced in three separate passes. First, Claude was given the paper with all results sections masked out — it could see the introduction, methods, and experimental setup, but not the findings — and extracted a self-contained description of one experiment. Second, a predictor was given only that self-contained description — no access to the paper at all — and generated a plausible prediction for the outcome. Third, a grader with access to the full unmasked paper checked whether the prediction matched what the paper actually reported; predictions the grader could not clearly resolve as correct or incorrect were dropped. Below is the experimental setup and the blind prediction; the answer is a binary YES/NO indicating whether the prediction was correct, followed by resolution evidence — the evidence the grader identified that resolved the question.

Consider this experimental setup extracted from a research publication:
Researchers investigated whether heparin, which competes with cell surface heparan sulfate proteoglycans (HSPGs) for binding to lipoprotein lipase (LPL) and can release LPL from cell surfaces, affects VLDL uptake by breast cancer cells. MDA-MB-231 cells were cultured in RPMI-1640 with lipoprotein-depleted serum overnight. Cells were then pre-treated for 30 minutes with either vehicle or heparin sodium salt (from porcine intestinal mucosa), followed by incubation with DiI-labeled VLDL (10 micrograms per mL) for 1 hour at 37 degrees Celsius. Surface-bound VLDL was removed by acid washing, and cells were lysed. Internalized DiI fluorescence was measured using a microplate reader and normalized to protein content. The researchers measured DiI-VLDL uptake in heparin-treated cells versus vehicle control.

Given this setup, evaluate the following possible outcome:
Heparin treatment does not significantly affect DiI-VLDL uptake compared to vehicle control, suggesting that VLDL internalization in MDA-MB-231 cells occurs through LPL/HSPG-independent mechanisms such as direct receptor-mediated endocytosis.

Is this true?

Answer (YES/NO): NO